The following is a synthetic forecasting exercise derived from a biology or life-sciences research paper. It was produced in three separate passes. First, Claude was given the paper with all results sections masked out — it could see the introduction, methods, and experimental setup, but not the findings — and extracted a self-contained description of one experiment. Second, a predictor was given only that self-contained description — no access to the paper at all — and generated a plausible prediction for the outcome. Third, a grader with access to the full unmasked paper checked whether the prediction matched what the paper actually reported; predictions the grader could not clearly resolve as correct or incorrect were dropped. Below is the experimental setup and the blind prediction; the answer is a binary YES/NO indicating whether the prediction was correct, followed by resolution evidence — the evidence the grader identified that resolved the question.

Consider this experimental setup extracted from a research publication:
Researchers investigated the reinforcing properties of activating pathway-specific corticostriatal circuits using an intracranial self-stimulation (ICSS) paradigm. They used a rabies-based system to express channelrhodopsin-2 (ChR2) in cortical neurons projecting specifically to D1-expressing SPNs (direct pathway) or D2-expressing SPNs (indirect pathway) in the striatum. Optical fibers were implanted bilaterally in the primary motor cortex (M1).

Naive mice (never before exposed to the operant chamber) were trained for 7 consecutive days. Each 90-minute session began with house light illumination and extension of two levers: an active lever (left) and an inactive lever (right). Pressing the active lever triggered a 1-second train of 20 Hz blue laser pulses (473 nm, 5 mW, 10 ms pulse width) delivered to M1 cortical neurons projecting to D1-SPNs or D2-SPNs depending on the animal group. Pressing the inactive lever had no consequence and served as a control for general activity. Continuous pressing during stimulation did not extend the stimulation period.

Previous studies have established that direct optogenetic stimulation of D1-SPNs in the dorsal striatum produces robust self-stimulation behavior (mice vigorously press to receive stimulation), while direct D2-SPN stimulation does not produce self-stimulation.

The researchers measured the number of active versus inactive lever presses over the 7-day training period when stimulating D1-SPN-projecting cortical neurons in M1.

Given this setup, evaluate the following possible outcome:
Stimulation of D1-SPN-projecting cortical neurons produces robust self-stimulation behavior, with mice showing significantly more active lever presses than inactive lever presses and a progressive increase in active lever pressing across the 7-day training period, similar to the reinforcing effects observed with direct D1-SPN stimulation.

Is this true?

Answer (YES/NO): YES